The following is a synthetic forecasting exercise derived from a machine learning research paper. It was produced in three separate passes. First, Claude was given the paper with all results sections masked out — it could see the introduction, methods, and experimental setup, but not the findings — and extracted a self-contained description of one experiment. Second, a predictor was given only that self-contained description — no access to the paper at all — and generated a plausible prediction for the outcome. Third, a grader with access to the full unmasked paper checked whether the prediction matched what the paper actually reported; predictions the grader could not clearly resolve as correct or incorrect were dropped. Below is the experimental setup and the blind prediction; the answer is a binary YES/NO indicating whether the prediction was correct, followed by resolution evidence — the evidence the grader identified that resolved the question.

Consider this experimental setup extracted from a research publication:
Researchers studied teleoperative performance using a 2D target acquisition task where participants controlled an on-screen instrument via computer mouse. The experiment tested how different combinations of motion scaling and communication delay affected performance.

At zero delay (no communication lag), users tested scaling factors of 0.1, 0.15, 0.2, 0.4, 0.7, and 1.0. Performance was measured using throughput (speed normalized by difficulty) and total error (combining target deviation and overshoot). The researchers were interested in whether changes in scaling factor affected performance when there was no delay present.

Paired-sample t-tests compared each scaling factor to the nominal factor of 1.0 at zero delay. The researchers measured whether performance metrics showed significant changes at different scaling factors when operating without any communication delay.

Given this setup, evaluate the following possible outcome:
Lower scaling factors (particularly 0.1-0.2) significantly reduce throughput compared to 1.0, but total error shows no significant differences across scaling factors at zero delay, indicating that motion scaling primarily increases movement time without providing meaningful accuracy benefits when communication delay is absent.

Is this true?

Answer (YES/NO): YES